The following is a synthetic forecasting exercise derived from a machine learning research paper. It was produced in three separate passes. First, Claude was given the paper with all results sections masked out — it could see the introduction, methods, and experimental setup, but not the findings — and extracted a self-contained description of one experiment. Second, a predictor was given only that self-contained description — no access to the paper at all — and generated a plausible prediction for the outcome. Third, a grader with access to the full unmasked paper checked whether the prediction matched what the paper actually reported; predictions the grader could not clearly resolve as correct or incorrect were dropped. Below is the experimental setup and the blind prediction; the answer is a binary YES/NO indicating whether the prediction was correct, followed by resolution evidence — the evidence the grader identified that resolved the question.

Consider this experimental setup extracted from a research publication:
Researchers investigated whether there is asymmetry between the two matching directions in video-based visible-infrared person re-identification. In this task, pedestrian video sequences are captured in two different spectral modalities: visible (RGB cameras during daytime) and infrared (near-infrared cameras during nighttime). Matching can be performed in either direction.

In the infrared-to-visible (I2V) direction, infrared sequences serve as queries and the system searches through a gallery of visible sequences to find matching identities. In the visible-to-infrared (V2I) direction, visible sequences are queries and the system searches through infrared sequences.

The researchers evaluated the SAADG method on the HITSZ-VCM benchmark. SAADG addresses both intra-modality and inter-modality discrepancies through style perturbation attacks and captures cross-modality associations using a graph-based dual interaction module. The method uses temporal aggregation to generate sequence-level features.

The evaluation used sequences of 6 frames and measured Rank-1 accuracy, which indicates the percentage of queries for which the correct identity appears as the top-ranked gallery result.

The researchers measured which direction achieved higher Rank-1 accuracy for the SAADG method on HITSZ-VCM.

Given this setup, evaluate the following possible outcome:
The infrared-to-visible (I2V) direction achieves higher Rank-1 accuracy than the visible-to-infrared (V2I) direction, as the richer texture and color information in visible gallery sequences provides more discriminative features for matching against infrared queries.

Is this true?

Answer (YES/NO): NO